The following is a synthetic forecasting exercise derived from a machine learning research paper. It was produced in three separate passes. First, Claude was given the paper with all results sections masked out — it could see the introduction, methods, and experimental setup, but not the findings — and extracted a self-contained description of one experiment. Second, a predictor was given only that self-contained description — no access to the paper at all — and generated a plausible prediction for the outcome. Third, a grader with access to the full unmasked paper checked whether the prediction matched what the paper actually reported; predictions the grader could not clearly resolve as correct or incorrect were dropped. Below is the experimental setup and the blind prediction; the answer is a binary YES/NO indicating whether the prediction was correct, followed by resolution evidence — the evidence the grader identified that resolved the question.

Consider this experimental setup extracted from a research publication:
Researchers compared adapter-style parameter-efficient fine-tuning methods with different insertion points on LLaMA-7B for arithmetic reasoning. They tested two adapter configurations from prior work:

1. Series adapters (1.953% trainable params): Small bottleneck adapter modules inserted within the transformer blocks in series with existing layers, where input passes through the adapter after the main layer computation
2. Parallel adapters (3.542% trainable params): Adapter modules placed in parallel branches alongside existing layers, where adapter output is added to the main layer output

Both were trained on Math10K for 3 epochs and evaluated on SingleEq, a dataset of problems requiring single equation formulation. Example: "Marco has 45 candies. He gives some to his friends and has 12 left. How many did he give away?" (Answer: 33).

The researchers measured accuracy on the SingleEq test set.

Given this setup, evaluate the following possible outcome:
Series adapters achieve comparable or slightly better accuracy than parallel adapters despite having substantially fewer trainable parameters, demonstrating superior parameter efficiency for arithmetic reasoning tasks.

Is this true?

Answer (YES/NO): NO